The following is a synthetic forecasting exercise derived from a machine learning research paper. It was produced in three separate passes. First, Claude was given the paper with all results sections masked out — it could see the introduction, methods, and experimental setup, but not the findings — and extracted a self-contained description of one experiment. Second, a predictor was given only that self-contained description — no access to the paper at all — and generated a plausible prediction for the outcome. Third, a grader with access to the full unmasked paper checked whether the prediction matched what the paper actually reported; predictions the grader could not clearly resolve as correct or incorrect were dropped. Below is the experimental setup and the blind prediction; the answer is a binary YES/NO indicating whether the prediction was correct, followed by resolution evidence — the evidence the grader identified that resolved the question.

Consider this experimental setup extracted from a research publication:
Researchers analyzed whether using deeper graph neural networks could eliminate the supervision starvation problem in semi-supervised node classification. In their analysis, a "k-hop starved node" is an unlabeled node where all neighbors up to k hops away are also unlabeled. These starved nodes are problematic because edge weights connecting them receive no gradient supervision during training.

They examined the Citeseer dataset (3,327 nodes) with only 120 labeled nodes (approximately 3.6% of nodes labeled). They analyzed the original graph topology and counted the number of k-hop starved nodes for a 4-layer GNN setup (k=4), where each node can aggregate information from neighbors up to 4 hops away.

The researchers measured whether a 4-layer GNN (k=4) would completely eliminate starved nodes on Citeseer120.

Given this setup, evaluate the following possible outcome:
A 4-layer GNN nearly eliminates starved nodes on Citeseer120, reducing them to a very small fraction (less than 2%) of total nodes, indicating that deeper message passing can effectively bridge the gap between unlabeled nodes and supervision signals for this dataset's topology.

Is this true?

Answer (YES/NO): NO